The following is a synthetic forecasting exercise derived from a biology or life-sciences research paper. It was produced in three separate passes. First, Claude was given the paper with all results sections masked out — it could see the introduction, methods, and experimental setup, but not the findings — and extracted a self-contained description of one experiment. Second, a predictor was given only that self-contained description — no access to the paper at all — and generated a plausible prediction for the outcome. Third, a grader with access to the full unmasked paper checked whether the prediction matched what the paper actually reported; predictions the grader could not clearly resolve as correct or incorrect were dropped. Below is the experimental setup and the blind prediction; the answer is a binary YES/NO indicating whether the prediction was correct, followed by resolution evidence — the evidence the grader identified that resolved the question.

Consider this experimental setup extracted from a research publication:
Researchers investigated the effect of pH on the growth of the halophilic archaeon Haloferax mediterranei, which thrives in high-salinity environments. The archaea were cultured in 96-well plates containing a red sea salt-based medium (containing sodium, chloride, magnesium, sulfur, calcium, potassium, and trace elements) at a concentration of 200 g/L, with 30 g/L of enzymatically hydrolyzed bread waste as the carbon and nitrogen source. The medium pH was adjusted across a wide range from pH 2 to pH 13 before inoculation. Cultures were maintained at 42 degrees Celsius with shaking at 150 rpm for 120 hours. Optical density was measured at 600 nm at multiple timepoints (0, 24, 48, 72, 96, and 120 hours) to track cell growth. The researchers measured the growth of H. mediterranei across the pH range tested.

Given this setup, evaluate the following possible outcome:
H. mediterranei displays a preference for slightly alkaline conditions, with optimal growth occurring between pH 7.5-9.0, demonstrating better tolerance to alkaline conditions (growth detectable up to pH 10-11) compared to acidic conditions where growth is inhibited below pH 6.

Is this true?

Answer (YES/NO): NO